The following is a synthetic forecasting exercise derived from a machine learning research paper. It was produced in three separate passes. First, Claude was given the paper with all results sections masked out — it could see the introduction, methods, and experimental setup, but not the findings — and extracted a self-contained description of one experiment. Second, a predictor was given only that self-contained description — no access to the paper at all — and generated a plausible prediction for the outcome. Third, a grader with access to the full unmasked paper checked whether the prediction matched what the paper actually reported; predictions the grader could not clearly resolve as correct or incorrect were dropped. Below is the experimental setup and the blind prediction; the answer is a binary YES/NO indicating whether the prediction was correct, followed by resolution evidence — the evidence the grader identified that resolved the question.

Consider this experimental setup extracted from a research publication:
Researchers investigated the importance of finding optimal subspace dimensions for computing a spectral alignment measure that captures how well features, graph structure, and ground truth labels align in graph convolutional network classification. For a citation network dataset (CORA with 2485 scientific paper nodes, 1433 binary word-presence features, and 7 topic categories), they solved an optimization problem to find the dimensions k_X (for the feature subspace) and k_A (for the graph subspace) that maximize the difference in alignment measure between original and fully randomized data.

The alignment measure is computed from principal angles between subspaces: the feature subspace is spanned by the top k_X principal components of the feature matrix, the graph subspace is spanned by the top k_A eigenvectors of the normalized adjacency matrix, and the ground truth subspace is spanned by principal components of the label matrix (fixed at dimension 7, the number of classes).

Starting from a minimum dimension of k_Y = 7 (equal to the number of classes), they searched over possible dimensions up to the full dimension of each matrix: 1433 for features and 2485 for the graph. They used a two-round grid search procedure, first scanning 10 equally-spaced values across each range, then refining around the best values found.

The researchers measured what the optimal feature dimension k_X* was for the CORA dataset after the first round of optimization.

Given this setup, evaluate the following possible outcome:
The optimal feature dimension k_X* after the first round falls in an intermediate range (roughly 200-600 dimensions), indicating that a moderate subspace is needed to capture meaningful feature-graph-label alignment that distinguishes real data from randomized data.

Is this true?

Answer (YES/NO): NO